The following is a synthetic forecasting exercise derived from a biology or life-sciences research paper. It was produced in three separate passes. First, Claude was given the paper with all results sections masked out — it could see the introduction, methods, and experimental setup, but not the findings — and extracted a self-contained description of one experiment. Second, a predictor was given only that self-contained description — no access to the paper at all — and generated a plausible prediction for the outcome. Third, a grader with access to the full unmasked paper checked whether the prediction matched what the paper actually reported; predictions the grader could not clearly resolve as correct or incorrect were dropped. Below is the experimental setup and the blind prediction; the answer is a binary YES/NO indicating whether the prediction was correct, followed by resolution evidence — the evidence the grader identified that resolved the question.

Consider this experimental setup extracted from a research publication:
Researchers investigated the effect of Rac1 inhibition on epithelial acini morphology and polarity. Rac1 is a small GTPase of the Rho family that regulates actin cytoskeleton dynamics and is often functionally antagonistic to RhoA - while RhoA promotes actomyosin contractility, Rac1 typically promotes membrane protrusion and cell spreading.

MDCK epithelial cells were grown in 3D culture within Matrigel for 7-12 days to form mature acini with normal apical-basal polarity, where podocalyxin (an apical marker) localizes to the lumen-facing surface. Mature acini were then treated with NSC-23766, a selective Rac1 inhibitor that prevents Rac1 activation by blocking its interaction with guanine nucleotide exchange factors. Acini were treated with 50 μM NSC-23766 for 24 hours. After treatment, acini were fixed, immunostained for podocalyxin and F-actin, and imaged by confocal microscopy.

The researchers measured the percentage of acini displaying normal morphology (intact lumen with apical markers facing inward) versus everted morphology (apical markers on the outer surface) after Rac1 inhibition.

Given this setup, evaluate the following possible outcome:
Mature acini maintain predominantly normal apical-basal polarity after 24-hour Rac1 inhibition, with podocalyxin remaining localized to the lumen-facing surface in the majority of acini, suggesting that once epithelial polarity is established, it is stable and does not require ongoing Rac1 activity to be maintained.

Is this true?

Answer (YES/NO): NO